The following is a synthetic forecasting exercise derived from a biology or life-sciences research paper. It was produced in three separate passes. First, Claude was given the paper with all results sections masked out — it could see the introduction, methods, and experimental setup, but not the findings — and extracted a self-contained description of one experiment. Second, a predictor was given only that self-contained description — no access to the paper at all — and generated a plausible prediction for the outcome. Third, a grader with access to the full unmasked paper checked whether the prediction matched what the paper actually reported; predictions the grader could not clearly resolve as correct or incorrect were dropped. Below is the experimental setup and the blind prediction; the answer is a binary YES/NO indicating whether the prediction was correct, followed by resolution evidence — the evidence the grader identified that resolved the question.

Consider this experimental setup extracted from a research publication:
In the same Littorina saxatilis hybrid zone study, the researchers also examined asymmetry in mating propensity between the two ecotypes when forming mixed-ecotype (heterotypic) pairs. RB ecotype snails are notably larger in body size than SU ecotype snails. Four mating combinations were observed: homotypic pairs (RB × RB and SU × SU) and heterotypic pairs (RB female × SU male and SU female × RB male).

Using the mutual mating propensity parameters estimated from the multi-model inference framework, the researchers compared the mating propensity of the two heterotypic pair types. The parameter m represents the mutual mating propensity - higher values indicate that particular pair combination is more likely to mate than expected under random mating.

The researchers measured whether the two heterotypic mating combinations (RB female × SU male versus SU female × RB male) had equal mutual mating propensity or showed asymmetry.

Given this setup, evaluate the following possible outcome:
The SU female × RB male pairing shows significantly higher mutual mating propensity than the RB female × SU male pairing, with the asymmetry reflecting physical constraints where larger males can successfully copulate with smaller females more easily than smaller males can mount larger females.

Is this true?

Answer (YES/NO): NO